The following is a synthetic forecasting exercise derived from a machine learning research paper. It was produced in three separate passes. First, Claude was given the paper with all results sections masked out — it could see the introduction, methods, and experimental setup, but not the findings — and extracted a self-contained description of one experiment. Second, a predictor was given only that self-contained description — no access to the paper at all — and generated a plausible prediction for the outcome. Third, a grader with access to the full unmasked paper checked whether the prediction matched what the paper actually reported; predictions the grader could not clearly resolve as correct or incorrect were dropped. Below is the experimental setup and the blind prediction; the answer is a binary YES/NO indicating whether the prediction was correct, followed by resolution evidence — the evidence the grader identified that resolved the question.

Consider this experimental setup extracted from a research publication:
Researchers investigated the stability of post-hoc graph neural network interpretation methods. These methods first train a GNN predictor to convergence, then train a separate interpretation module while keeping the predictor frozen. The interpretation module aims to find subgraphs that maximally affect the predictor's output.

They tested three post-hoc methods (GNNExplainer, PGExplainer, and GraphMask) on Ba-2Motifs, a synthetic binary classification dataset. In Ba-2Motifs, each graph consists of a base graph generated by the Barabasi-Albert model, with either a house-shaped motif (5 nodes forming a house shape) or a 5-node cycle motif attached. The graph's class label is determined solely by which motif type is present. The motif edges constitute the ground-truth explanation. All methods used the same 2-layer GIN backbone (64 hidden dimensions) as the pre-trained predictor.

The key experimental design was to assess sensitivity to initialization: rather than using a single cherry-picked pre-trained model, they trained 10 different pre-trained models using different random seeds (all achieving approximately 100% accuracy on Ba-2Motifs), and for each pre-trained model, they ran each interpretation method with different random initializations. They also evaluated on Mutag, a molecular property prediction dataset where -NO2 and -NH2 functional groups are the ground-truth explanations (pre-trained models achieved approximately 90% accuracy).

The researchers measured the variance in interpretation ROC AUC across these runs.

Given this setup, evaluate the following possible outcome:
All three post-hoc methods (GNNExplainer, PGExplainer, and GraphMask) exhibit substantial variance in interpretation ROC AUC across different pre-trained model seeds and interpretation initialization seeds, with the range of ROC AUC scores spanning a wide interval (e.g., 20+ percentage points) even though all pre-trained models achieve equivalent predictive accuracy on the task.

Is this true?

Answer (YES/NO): NO